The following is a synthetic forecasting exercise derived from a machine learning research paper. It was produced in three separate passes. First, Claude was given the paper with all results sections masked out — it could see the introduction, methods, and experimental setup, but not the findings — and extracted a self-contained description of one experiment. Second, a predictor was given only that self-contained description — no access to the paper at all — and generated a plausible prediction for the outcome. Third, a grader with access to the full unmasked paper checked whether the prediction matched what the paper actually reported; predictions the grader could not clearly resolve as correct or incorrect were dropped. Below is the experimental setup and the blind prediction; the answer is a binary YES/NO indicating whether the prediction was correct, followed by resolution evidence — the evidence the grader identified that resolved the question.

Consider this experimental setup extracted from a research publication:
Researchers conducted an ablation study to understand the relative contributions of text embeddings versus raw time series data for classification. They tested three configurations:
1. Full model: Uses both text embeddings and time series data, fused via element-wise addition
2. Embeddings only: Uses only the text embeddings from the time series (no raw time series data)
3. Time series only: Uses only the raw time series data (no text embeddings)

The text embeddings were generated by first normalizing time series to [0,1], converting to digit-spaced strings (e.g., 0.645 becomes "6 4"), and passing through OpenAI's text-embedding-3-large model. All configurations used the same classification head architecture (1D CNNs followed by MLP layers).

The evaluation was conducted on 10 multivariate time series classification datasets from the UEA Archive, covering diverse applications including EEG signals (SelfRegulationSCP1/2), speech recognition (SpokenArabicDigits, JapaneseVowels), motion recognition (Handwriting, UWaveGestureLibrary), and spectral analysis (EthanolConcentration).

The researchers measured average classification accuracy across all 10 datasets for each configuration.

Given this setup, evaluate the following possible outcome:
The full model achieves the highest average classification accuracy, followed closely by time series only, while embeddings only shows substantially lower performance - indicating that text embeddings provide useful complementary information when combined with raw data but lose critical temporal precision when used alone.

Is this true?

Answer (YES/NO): NO